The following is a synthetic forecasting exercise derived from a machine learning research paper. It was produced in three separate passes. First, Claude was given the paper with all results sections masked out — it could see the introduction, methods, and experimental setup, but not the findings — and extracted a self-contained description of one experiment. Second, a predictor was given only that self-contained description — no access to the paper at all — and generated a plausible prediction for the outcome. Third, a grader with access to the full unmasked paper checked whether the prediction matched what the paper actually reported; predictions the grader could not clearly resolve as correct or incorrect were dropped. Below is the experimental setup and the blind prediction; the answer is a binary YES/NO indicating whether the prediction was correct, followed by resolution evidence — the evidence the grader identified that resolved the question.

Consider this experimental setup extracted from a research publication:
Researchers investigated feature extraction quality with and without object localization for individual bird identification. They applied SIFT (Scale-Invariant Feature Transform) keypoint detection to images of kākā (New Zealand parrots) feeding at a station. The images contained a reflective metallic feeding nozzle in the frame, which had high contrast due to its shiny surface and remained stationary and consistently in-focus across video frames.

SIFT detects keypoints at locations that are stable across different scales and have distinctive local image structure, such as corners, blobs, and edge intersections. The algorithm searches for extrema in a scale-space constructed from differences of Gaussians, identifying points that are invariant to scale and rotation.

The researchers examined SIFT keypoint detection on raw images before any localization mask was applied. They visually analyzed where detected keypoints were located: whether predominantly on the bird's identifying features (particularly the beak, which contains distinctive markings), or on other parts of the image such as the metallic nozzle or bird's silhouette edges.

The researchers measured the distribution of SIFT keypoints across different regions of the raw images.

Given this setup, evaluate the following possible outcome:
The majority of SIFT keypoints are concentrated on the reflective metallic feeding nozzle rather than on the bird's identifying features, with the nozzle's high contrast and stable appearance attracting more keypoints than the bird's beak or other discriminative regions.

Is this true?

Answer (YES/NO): NO